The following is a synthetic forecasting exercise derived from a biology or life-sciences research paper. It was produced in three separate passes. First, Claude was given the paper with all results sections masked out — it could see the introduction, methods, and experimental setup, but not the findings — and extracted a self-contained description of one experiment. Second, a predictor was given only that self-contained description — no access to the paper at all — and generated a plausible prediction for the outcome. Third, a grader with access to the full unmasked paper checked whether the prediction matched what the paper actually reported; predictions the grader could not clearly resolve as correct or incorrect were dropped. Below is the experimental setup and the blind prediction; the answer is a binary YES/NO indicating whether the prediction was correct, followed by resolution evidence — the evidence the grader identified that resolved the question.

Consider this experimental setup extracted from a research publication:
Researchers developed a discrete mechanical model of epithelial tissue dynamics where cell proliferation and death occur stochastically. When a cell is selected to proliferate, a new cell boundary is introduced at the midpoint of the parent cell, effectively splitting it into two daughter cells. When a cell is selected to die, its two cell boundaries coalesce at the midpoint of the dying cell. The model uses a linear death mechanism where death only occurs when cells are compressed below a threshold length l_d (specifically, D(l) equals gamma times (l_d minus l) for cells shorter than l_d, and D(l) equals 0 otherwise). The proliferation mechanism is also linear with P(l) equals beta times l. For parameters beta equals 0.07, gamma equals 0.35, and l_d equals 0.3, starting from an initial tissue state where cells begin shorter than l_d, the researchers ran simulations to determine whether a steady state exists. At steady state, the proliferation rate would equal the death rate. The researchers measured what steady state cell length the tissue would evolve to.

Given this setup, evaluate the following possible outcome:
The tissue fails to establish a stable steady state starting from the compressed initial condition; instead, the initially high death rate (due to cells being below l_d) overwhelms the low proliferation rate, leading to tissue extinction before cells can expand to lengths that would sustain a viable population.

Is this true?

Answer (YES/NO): NO